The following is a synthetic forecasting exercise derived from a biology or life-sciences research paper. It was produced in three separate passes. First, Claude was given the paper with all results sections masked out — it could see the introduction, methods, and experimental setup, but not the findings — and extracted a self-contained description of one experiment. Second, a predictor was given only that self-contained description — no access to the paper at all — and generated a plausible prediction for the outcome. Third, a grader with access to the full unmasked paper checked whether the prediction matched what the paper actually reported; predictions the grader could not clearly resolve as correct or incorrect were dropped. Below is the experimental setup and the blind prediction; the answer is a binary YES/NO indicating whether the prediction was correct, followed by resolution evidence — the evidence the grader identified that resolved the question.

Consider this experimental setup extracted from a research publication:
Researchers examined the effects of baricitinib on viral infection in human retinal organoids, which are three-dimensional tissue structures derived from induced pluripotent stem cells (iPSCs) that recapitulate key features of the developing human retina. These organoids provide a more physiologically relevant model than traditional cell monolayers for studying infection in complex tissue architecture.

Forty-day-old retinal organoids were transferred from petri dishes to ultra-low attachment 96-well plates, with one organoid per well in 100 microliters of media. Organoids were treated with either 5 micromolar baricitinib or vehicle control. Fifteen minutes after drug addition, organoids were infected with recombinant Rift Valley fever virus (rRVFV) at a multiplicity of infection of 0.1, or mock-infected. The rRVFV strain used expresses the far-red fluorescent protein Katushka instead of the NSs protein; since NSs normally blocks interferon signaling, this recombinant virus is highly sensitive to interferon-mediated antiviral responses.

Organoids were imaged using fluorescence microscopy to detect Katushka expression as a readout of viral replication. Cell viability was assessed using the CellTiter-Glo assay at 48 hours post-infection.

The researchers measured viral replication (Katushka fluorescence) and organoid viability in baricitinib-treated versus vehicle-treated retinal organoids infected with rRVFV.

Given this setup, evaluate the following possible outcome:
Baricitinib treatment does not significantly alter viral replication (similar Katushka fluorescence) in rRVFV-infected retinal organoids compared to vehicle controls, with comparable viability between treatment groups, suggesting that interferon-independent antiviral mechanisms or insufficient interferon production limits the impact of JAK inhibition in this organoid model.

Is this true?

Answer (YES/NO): NO